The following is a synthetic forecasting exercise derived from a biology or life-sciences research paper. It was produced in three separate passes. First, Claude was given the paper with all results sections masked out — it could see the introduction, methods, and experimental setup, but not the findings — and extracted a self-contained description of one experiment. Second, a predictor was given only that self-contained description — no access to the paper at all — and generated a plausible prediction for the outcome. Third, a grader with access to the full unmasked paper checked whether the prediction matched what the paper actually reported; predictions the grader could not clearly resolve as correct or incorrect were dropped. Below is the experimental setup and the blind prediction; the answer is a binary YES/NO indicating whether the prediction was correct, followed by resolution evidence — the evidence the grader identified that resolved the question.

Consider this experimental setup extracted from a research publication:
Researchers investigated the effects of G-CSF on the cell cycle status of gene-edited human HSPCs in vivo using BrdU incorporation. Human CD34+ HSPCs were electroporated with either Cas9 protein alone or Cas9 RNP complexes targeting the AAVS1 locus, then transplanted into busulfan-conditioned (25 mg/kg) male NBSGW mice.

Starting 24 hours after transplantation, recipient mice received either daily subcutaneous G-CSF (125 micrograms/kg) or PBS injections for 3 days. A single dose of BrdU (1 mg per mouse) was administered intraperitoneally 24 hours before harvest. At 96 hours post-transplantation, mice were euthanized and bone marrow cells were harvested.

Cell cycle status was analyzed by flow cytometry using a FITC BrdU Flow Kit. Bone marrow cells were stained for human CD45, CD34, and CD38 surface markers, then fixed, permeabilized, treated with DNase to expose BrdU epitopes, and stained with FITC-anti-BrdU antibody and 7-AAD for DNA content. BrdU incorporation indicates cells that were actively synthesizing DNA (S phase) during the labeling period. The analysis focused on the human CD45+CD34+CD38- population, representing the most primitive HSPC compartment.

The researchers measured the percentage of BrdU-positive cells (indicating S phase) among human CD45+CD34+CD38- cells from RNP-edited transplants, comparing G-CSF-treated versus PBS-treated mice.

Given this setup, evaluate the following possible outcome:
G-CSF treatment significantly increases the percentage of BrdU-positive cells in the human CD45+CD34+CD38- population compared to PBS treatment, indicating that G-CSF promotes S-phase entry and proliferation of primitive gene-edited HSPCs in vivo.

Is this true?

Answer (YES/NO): NO